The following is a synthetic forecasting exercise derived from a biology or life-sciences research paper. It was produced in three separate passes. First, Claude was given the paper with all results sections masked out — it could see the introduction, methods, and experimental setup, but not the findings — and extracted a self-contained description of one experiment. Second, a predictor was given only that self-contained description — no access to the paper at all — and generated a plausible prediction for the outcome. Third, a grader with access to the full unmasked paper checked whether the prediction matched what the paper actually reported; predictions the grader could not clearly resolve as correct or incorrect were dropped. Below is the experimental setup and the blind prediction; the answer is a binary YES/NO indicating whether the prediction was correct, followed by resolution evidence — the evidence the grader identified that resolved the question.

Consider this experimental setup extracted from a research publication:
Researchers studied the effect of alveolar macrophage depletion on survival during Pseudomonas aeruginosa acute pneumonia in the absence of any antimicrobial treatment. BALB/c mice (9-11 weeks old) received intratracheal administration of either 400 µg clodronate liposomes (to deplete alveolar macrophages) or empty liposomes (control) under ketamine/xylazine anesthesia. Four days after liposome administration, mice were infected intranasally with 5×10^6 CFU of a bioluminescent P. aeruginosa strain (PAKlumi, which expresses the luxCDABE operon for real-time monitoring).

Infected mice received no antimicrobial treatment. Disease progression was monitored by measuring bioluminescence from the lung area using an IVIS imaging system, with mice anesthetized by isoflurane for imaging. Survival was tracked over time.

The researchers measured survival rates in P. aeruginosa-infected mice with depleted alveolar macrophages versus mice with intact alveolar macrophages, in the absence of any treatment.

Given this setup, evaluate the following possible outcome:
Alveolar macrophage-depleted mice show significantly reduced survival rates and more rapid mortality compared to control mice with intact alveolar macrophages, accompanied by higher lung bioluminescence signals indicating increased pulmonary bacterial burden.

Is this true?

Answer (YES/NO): NO